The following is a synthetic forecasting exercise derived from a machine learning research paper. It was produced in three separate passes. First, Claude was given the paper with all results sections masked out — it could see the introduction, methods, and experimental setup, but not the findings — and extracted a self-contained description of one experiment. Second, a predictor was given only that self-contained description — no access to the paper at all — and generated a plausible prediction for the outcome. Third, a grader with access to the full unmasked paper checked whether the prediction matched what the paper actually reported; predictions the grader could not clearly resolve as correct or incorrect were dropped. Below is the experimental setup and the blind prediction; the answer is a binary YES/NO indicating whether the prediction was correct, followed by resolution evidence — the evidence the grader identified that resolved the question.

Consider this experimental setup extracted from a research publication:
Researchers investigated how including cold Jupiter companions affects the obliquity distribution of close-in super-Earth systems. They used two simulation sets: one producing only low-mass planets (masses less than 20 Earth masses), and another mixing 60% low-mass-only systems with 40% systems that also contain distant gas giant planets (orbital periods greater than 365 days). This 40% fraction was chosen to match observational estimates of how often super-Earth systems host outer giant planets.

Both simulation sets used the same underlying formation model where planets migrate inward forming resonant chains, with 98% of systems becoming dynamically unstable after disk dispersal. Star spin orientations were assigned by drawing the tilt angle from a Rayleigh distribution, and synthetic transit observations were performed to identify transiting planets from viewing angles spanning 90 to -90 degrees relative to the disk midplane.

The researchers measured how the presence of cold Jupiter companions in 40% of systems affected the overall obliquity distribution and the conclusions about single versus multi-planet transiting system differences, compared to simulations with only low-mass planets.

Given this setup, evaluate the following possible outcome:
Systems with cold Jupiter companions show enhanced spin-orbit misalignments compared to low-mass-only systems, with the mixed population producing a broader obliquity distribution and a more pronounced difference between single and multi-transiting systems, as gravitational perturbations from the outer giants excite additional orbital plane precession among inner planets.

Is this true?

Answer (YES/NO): YES